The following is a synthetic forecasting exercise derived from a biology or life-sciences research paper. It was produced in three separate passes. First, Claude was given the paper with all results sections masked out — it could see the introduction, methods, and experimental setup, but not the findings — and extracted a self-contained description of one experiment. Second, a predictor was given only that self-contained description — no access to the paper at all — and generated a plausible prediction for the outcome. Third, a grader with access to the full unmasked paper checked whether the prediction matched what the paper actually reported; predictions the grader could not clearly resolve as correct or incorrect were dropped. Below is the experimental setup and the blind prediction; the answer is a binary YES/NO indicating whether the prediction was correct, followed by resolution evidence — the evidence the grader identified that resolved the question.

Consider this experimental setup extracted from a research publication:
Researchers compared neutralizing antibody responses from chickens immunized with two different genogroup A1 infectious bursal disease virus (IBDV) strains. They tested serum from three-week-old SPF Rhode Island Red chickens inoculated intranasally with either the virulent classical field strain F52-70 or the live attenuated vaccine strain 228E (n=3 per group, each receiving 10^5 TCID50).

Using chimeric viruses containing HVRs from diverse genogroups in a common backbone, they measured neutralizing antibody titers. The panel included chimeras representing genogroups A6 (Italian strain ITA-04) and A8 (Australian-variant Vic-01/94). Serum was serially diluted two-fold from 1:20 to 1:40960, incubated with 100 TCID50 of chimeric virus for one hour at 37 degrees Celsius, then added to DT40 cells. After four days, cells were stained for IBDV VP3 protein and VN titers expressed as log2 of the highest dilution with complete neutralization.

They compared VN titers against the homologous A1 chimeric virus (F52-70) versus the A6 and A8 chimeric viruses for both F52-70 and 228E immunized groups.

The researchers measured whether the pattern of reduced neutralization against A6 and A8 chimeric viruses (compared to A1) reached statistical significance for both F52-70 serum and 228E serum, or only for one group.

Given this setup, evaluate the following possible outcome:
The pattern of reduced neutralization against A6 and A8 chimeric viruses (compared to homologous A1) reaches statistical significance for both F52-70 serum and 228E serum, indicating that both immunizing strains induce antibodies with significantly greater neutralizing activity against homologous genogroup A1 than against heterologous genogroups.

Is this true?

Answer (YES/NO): NO